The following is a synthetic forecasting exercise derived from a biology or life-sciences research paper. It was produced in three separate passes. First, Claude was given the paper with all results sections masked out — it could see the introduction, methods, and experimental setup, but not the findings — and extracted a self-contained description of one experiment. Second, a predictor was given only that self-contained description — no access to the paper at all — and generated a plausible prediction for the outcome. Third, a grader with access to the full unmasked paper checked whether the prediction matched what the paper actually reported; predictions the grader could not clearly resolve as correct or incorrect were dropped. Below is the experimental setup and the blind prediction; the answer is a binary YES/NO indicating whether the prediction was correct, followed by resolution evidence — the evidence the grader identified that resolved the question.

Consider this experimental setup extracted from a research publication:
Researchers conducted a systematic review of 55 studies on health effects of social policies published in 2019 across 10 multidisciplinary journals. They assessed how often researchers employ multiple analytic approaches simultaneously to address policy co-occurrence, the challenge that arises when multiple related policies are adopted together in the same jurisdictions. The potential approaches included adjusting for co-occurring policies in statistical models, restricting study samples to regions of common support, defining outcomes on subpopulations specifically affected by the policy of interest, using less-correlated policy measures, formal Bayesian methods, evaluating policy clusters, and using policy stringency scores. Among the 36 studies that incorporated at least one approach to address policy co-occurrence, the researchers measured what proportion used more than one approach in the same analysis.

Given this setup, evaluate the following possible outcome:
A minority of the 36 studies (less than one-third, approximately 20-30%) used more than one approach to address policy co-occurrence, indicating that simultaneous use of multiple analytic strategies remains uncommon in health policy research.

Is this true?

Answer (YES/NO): NO